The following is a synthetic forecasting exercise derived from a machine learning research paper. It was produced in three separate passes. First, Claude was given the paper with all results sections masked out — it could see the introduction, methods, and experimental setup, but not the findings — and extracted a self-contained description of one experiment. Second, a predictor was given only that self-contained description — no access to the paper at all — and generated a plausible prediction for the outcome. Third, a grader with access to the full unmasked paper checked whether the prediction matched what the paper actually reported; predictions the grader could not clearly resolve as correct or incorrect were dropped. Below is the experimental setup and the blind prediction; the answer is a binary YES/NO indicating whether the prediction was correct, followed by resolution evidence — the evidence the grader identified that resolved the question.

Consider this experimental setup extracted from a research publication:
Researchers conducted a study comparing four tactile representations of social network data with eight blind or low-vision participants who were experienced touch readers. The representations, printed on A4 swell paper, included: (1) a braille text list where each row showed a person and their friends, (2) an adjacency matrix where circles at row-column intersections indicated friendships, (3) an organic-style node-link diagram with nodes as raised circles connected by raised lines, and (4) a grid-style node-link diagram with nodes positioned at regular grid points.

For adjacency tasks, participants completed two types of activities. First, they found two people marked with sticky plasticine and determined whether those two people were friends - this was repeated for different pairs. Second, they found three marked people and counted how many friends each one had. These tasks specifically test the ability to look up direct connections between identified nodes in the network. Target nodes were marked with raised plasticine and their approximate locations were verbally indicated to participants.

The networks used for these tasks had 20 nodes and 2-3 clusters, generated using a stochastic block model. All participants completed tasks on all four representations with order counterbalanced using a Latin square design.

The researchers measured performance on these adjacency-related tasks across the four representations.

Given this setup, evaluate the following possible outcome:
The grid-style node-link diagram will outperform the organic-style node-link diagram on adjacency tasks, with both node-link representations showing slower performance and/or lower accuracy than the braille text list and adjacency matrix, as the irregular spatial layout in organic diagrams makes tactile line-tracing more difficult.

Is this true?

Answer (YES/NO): NO